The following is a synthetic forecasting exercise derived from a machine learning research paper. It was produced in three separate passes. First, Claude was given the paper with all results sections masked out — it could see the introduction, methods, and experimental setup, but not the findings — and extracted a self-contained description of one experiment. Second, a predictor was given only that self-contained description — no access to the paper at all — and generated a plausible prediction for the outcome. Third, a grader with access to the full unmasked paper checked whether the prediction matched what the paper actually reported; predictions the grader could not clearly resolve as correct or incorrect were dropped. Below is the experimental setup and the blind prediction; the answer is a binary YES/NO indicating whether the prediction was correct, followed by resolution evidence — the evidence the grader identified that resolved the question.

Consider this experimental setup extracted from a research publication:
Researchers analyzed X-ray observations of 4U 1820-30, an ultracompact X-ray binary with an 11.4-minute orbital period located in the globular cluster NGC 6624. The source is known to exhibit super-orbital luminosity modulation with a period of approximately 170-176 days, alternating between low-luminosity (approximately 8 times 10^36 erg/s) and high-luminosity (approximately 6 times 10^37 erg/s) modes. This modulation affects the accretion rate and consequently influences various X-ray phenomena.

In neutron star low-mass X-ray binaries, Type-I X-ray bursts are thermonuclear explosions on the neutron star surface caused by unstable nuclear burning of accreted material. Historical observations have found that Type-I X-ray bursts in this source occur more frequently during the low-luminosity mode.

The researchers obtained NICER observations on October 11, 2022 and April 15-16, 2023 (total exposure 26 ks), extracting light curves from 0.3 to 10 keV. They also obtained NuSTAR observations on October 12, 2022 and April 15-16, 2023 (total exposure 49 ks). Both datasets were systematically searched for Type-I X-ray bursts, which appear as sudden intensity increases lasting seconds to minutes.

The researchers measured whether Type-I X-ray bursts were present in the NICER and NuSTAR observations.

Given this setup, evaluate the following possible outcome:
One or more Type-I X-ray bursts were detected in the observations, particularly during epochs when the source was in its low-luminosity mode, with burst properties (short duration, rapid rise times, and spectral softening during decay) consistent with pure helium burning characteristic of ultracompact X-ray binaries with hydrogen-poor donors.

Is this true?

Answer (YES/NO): NO